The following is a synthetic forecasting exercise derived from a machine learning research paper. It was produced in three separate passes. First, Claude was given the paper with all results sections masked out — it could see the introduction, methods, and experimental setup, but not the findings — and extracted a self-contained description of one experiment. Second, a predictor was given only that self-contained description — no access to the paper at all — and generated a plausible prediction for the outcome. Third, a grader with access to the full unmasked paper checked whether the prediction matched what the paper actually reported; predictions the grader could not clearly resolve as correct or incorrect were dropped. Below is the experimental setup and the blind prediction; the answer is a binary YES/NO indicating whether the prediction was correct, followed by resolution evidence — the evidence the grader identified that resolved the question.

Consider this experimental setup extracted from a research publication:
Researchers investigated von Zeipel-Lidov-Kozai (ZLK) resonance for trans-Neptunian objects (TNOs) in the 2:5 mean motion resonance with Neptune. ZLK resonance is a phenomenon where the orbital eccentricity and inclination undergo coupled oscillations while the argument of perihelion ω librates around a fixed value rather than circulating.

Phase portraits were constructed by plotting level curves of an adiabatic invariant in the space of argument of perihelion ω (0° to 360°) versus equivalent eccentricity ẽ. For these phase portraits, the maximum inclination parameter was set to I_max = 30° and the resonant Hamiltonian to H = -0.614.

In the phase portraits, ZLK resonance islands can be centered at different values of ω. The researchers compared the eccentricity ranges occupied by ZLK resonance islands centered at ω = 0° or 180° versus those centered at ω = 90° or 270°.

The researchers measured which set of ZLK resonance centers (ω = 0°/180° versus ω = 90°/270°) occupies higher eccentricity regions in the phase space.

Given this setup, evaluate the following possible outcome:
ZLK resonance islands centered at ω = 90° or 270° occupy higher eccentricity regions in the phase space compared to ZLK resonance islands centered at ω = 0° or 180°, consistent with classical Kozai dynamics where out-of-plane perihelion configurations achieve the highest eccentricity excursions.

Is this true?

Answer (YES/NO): NO